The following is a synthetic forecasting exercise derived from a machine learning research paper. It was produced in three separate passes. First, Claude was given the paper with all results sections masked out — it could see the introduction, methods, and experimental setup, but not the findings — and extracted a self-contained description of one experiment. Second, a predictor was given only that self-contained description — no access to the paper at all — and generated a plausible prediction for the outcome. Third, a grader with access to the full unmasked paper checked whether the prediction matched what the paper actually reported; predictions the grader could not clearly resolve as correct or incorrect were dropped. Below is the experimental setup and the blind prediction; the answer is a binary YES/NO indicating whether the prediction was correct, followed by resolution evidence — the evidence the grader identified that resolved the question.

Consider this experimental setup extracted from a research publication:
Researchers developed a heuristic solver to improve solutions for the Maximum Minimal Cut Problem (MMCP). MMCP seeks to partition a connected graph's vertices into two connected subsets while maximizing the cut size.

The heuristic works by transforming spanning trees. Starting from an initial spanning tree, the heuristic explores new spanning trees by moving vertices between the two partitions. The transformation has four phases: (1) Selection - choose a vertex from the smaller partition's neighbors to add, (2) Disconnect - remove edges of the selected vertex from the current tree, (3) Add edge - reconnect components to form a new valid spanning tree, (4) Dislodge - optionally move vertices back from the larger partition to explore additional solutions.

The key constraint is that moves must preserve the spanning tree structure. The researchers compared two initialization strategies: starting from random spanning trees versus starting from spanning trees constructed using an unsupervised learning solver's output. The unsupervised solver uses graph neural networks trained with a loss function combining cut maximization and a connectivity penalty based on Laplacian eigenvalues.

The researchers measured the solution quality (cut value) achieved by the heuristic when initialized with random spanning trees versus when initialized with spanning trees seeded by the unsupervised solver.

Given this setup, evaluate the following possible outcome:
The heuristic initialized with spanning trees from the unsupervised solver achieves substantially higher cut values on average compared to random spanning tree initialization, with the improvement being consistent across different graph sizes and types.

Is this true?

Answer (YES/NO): NO